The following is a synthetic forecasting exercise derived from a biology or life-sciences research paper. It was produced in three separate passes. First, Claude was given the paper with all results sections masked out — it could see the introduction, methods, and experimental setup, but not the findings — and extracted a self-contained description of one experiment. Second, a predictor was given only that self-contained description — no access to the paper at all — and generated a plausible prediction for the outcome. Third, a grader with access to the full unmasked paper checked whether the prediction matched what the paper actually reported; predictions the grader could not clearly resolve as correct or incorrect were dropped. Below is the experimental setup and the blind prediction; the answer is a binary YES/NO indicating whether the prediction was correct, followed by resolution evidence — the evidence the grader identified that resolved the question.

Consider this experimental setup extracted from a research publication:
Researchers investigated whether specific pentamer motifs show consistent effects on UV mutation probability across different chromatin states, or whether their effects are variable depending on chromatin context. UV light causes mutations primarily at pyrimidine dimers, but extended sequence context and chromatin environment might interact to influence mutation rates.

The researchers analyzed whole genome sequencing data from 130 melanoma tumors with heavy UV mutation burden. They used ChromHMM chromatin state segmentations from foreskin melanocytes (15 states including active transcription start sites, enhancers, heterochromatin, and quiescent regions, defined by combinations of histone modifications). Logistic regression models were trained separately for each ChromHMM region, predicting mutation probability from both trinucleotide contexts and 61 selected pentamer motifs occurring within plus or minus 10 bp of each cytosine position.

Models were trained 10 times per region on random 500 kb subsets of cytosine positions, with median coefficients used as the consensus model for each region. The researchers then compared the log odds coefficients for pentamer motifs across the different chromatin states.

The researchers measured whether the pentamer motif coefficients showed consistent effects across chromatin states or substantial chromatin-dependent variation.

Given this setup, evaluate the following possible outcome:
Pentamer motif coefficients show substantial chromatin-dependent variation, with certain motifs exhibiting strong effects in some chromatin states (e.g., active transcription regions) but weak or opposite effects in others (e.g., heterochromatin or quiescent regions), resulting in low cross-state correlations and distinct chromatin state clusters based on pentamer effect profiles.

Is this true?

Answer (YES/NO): YES